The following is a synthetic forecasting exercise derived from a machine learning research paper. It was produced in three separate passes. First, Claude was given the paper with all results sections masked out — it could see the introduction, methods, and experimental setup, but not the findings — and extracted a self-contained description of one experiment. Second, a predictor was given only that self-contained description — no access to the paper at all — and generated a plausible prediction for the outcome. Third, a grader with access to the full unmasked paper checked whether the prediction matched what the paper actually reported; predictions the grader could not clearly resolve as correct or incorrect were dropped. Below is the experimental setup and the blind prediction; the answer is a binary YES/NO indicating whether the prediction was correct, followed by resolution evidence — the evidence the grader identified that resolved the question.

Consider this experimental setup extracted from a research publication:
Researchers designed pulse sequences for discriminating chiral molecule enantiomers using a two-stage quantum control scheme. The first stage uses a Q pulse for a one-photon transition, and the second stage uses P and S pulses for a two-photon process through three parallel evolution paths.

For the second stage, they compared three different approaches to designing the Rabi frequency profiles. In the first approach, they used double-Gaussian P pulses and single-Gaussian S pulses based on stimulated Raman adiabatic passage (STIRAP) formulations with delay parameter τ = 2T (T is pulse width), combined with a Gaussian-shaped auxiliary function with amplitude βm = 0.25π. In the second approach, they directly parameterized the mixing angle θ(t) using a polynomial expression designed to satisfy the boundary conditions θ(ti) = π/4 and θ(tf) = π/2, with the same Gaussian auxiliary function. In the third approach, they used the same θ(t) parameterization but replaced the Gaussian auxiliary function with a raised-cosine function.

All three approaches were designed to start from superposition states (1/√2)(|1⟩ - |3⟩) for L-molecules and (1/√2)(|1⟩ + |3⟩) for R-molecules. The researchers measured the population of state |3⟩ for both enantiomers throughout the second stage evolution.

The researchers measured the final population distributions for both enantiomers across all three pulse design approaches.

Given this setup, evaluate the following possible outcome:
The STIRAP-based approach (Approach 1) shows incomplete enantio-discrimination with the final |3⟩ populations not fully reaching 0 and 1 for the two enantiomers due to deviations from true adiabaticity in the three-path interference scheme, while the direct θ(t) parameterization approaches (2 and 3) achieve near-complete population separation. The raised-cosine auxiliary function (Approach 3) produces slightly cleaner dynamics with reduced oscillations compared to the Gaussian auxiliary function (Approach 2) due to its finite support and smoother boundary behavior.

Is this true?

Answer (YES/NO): NO